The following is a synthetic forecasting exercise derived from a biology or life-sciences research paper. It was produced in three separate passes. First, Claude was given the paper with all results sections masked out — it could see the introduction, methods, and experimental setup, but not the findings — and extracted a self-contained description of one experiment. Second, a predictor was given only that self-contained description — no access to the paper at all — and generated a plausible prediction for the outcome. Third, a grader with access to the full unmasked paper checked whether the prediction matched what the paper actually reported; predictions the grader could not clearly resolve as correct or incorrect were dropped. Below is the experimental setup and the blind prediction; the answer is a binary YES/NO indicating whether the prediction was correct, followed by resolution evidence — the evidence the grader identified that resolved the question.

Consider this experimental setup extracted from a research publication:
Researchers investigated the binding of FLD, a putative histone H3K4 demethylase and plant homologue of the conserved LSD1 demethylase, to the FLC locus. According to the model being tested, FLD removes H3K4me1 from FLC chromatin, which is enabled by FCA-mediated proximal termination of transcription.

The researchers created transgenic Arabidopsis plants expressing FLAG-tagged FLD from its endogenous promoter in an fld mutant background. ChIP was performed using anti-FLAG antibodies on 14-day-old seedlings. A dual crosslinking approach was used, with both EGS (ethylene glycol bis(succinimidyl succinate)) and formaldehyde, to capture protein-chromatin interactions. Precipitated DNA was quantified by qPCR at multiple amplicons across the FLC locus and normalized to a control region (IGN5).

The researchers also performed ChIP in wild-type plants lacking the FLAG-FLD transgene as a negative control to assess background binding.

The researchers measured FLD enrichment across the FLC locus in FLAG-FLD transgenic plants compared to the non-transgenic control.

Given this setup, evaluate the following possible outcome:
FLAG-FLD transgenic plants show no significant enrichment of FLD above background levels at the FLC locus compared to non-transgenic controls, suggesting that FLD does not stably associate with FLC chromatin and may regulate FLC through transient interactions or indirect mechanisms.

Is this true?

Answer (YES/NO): NO